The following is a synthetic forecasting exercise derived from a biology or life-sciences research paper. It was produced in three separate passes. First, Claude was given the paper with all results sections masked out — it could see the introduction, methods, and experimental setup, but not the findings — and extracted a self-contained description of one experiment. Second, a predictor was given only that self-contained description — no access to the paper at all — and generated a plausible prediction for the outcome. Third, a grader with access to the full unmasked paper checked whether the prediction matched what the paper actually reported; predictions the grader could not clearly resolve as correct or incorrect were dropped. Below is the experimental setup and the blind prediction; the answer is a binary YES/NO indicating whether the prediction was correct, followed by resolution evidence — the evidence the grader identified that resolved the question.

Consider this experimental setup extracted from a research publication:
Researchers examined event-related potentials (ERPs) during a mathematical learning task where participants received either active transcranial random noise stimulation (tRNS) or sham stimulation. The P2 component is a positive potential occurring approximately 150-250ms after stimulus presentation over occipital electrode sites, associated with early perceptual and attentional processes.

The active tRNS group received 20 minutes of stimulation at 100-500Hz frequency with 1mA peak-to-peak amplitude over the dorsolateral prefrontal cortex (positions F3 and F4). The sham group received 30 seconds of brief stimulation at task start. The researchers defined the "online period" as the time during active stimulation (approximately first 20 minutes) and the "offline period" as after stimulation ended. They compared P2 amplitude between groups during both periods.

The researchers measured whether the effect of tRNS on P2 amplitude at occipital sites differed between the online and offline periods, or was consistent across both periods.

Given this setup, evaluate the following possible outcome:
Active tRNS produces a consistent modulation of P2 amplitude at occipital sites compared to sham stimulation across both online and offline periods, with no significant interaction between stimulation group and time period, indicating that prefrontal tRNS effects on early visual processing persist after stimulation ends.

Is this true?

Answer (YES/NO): YES